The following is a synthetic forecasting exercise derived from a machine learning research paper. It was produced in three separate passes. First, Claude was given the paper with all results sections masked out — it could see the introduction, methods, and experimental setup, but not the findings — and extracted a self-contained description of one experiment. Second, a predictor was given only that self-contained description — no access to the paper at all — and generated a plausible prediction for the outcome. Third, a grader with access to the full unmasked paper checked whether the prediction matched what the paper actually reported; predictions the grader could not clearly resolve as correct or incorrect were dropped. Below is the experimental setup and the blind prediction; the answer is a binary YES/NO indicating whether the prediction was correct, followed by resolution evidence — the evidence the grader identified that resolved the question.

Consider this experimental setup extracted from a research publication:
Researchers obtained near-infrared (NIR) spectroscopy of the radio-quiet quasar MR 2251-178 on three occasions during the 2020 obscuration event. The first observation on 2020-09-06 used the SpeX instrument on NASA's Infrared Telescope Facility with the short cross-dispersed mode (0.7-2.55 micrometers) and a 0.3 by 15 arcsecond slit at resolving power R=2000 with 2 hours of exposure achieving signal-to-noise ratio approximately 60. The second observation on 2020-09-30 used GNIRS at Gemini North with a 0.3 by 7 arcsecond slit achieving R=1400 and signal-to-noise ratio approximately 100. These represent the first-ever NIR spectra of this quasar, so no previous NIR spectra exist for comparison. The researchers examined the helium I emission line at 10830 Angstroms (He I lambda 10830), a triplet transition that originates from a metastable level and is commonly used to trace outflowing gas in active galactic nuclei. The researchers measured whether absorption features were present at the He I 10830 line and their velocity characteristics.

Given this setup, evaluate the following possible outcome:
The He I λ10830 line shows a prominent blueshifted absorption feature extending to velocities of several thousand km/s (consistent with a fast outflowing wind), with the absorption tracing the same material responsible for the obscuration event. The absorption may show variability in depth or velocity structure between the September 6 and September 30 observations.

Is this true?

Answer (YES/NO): NO